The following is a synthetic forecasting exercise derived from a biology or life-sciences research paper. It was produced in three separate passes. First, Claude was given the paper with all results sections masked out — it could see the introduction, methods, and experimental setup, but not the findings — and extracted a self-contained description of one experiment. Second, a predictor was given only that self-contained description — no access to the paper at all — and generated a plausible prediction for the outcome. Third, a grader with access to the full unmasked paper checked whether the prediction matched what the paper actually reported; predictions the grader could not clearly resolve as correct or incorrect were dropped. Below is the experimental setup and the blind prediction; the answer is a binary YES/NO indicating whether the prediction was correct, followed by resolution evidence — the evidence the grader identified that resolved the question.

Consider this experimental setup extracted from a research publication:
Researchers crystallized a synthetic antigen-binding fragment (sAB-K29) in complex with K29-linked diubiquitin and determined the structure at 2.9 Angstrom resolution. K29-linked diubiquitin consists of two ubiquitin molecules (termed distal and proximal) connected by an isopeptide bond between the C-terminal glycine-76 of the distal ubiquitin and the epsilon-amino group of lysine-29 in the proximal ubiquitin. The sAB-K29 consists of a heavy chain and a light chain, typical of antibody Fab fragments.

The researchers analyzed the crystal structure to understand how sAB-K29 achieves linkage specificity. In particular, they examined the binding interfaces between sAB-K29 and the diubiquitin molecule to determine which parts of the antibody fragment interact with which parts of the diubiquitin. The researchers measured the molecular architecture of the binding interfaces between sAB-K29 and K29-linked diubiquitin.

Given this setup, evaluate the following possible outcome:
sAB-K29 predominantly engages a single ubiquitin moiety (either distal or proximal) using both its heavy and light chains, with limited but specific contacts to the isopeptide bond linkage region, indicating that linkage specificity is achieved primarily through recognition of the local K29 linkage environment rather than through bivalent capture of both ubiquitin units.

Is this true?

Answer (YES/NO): NO